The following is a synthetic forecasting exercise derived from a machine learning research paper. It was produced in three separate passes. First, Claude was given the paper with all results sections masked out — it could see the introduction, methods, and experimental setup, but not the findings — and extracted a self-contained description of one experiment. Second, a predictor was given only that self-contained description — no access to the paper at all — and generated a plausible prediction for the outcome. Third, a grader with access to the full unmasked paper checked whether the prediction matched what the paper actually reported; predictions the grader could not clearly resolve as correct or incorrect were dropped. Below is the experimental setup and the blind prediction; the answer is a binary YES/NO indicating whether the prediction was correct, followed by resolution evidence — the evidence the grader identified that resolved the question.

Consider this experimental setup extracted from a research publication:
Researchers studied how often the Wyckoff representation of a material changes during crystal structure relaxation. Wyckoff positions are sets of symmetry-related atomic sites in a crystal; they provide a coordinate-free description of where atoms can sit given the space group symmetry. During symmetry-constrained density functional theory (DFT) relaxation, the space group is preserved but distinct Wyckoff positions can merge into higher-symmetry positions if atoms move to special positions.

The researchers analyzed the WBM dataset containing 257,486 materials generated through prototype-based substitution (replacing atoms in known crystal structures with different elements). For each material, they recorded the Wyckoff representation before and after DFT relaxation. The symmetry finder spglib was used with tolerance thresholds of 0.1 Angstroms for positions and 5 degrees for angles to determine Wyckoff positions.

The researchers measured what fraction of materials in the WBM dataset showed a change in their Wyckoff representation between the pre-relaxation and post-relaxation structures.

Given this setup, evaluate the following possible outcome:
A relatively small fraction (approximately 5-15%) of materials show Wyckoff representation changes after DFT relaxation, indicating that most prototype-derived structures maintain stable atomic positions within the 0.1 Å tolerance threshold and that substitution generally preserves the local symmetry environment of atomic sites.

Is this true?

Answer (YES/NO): YES